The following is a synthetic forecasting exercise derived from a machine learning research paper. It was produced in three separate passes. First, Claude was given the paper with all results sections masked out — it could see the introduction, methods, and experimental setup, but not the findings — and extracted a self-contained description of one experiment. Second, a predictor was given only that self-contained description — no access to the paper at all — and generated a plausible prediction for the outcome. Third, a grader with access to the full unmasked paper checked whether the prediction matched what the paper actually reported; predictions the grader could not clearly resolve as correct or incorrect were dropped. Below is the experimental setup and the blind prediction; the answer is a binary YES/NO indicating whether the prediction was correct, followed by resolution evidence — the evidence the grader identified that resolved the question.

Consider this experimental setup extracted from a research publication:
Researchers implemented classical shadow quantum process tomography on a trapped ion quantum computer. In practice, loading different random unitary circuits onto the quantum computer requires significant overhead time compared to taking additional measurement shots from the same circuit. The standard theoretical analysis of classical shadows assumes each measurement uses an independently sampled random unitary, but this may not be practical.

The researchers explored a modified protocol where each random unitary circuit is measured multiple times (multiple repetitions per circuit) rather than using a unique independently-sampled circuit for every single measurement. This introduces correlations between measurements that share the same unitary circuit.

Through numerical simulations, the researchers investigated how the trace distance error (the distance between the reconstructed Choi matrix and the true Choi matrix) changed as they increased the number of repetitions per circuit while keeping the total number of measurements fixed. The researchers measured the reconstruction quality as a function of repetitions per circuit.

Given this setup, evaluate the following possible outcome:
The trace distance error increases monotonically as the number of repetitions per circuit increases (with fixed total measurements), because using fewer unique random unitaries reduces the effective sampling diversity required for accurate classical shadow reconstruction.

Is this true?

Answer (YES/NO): NO